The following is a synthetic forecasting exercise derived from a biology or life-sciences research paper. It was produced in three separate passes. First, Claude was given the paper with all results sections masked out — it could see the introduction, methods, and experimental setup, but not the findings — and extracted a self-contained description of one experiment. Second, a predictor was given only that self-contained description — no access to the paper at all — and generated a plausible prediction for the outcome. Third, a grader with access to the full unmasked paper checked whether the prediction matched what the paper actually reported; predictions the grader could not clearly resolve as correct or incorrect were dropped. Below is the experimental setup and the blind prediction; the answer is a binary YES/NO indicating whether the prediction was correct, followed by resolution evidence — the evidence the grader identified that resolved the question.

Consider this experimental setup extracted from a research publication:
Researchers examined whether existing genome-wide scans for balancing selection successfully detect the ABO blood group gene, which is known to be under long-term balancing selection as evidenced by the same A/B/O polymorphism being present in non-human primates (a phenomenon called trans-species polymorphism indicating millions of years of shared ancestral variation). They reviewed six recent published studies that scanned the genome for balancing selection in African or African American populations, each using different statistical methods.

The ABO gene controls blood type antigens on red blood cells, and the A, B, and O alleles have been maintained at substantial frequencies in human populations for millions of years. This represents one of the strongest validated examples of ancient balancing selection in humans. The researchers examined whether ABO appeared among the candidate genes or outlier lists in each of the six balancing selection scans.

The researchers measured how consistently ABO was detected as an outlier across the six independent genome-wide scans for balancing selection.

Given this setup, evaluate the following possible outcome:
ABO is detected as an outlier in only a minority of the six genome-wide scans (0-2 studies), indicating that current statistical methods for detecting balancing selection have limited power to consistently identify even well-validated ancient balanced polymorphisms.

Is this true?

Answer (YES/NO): YES